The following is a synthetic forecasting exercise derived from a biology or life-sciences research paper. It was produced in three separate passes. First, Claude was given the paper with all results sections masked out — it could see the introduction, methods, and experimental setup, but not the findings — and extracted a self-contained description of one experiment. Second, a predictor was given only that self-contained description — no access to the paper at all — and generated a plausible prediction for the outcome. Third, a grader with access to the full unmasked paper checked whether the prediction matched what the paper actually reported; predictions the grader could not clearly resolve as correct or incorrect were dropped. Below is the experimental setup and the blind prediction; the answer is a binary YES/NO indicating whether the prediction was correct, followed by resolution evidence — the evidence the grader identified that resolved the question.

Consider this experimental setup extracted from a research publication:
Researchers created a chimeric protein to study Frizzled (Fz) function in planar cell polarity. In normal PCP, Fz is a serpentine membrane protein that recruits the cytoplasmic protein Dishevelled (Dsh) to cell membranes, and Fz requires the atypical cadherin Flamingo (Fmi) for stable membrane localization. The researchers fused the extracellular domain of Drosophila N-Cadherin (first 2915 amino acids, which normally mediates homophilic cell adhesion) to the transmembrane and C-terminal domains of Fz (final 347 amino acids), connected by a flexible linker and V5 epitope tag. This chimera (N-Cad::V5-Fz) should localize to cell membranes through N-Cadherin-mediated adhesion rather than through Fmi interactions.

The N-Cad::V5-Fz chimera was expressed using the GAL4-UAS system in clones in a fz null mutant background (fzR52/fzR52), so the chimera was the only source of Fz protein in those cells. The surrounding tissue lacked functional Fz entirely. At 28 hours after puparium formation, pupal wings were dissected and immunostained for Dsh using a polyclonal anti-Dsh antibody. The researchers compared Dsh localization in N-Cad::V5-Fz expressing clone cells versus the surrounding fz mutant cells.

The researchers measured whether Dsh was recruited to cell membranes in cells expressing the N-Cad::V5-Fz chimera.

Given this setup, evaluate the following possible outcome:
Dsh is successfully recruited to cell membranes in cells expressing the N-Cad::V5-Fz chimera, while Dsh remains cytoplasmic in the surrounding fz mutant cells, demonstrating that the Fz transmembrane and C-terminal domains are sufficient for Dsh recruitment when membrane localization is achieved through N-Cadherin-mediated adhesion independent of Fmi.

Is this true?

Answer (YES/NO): YES